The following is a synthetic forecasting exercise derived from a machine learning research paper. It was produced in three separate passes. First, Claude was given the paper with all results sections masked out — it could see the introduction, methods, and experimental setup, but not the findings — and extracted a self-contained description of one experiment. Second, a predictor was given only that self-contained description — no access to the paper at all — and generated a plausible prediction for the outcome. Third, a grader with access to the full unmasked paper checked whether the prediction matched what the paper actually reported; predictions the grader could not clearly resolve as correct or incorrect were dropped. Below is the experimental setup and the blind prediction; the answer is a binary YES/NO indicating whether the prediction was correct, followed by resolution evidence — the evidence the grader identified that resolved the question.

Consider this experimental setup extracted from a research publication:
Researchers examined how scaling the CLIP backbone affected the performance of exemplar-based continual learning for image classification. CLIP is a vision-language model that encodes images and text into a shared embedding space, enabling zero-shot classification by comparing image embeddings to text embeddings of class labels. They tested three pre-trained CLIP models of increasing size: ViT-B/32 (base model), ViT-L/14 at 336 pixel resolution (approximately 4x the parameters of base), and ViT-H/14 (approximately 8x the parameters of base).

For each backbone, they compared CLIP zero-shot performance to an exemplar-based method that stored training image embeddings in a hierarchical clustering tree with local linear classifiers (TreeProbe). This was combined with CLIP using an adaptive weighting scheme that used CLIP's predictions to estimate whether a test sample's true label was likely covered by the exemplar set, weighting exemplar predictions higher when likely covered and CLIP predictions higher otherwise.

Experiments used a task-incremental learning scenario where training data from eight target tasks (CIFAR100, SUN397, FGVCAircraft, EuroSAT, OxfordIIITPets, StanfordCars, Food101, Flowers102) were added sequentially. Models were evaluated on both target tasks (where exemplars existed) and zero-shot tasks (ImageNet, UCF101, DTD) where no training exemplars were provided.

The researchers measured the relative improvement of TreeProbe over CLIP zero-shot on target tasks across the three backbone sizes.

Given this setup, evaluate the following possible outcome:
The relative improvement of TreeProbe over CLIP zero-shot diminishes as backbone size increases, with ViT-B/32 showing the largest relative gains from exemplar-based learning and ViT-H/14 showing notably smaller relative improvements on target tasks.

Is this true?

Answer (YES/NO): NO